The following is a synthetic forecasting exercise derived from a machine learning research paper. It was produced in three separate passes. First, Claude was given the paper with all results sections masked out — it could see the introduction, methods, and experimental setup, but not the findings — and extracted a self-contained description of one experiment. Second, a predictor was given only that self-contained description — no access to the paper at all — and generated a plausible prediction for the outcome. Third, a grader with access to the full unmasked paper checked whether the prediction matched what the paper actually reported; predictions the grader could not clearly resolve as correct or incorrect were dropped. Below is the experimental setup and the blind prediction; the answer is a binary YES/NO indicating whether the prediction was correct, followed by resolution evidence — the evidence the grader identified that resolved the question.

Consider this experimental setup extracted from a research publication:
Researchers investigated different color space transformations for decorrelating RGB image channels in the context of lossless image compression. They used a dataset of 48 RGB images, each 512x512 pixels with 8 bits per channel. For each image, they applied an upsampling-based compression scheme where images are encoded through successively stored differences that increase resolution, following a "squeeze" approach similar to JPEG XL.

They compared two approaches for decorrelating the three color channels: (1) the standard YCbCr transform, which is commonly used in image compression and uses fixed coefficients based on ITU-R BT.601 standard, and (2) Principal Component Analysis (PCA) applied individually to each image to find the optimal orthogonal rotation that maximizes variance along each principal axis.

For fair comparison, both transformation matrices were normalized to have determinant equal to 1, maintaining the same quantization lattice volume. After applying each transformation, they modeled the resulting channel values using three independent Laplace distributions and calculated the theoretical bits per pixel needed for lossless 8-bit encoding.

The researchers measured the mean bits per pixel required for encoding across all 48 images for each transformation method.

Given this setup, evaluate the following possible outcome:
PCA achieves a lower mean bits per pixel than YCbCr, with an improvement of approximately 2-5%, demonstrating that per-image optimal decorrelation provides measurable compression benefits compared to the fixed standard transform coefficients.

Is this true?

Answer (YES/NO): NO